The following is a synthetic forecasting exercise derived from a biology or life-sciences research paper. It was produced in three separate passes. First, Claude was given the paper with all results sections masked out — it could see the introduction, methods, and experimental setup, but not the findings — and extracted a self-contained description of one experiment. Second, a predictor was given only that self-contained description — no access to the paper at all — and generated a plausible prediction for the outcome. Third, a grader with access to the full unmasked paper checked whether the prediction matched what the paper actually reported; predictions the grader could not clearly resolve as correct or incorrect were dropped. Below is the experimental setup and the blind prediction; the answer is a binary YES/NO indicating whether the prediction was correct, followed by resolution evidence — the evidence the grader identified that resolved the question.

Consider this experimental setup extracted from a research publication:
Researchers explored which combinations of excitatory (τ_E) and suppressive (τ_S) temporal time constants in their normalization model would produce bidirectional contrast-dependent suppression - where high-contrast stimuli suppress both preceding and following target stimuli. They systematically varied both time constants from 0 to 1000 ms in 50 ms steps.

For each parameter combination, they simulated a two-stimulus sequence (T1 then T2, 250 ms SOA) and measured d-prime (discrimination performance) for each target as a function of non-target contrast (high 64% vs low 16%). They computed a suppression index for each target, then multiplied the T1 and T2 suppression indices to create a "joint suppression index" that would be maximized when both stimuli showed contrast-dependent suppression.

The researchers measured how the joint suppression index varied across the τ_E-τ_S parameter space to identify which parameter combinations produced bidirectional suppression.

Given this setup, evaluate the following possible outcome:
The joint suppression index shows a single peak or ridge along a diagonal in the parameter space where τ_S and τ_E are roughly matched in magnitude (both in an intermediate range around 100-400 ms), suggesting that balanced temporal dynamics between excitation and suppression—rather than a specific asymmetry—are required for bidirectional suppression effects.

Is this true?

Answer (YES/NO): NO